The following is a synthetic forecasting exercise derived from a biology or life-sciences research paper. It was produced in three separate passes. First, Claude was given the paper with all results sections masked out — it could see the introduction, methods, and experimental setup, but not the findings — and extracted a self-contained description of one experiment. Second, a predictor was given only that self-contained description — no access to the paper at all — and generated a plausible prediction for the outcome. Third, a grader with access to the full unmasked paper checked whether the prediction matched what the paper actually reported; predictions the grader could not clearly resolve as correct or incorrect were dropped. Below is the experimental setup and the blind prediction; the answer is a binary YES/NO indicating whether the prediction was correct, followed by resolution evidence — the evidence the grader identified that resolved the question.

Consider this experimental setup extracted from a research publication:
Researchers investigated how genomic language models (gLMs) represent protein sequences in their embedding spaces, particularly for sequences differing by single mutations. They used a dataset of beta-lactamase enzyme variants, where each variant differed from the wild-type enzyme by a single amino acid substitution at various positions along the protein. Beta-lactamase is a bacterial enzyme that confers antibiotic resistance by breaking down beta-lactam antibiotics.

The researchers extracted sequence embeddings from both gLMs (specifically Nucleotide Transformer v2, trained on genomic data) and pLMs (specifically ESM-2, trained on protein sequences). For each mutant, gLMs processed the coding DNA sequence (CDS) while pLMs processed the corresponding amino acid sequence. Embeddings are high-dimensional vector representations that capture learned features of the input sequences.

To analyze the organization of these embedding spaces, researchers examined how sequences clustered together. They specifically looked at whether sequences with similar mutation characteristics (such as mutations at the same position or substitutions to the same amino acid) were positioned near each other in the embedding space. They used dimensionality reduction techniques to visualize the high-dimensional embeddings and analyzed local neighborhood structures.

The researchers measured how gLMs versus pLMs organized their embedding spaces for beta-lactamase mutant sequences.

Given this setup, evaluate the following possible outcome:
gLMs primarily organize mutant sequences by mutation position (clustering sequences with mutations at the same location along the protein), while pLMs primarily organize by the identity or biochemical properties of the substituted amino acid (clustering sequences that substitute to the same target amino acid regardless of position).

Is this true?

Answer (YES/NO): YES